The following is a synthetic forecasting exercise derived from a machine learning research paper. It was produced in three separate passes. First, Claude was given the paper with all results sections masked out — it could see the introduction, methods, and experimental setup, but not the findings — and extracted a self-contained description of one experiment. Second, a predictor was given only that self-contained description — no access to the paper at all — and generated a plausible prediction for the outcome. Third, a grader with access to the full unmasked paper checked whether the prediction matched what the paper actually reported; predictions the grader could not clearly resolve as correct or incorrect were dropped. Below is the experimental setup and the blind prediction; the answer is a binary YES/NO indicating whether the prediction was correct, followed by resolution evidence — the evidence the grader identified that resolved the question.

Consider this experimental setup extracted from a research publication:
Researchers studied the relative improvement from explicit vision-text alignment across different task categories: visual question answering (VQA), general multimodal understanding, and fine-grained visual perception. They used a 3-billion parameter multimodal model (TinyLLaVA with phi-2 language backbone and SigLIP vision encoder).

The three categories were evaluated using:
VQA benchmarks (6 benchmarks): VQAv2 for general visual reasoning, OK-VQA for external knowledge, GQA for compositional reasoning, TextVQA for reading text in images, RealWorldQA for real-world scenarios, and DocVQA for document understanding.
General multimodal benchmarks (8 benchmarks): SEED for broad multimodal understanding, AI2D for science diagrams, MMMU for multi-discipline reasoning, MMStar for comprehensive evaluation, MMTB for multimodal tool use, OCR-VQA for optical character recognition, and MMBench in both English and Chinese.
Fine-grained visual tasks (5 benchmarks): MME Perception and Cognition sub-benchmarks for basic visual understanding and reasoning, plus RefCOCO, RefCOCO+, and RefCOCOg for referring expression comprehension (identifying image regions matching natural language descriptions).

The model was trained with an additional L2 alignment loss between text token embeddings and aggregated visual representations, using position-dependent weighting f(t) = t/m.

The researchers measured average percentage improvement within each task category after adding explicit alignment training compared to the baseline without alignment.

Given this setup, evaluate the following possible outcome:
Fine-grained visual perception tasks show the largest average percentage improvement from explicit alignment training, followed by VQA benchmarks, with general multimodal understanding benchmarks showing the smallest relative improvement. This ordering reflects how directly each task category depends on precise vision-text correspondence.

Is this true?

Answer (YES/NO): NO